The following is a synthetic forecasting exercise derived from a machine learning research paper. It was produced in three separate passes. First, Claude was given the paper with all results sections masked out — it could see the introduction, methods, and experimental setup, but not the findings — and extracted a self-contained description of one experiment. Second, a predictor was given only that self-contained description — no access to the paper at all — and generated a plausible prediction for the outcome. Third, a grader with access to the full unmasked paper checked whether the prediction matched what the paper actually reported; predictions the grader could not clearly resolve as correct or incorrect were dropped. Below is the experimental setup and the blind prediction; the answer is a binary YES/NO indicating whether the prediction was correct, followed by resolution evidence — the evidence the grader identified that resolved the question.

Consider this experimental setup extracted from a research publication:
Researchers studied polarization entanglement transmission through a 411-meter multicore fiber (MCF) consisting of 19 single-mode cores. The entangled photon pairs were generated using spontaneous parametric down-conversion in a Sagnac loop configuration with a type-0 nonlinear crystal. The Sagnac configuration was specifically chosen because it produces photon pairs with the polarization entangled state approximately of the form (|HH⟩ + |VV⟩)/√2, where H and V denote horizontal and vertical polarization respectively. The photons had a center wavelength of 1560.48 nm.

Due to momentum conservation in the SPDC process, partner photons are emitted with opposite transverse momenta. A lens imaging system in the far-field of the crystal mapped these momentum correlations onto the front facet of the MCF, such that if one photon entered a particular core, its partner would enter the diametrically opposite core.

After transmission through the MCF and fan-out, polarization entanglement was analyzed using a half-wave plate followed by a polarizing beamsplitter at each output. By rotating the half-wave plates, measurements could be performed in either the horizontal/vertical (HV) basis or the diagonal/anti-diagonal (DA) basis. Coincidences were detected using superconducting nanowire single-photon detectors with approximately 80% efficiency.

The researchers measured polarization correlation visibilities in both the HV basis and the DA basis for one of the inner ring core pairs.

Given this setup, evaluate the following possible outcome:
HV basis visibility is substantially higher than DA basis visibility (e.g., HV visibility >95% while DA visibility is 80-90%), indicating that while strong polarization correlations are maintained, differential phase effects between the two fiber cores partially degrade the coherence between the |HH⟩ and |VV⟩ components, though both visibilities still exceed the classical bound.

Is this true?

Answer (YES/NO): NO